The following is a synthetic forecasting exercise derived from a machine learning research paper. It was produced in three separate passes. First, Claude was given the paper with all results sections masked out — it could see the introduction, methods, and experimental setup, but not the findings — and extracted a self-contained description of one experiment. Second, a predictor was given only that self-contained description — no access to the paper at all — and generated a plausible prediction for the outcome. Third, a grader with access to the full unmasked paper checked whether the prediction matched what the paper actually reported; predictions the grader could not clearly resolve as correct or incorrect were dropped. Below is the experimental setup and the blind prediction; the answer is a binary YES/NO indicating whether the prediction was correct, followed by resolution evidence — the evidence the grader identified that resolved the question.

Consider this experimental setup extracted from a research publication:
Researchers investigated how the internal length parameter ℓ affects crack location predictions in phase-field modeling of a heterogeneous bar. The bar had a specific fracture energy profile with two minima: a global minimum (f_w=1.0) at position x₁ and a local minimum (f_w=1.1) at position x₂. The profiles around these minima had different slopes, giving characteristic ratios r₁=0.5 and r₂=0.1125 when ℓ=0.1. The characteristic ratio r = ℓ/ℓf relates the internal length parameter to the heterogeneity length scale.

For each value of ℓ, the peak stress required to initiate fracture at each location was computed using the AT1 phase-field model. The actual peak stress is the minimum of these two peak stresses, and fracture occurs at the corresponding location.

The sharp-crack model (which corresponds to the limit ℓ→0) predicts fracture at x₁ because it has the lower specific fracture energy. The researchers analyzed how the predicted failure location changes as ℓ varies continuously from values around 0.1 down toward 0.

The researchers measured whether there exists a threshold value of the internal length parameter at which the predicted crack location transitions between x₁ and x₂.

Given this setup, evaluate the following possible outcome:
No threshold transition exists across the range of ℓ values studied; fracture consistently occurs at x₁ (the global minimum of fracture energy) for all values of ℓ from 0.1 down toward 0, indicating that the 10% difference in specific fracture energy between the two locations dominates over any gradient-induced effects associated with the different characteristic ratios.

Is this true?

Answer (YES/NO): NO